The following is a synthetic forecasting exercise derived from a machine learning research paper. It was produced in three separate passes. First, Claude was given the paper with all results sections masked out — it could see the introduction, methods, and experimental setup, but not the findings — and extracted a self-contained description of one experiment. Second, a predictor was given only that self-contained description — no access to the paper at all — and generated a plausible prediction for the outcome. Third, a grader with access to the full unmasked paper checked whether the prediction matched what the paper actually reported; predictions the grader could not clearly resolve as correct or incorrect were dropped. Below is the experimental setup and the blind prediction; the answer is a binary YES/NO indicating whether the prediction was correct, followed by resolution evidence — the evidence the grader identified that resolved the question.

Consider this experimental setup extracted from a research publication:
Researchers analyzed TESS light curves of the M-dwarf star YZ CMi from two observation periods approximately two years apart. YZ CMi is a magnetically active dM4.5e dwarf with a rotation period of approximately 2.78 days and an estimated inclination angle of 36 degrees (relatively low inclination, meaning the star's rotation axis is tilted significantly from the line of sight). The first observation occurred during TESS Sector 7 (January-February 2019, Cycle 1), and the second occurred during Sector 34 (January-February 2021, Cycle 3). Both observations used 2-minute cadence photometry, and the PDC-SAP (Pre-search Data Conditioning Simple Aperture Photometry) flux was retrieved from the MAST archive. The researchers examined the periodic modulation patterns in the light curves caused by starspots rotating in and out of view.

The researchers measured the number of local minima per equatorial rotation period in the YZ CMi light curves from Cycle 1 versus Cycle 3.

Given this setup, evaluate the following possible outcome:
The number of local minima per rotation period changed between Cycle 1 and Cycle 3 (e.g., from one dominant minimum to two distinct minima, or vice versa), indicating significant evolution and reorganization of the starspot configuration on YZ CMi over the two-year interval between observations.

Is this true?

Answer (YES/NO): YES